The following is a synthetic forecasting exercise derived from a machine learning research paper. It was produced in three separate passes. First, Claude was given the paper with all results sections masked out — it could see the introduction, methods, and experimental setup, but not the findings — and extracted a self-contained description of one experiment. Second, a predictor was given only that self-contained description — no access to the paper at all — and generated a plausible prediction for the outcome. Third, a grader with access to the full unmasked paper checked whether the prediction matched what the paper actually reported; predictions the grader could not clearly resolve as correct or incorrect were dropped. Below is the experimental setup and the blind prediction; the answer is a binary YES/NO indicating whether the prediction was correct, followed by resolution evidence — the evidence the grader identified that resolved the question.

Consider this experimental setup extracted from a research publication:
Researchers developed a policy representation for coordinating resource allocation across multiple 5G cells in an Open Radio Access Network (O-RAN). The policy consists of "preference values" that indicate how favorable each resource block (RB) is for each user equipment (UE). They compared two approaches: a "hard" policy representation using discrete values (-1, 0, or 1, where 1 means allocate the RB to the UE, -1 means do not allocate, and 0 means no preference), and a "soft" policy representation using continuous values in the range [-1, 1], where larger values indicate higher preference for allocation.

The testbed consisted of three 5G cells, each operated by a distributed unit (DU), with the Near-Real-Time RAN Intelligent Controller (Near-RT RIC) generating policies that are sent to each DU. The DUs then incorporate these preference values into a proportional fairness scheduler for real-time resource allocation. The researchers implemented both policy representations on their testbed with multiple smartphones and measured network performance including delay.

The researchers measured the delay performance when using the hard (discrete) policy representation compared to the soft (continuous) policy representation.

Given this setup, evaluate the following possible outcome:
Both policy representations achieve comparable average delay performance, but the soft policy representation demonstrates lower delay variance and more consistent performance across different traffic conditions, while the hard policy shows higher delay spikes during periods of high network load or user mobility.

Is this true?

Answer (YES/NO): NO